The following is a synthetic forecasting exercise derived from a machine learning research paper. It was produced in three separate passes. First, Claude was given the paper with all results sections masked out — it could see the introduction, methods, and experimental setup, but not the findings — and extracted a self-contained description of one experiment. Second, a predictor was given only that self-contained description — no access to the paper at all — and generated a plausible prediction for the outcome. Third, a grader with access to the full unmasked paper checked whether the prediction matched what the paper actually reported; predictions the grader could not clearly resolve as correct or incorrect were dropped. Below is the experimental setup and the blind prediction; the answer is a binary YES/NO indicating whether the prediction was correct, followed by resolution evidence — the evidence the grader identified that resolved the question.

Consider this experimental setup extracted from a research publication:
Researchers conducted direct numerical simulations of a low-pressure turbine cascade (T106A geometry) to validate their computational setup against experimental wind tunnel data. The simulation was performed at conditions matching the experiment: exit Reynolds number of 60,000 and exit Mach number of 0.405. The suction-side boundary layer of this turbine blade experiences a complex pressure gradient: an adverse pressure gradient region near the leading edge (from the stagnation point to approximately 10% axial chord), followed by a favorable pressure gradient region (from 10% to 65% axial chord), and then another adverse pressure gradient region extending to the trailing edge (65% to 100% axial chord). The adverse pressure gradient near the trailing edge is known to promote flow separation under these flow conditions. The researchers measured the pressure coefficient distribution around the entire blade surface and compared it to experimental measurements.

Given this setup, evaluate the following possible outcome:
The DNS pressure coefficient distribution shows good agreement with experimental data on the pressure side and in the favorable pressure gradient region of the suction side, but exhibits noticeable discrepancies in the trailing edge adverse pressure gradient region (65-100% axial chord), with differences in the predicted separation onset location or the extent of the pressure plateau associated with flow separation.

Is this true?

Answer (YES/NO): NO